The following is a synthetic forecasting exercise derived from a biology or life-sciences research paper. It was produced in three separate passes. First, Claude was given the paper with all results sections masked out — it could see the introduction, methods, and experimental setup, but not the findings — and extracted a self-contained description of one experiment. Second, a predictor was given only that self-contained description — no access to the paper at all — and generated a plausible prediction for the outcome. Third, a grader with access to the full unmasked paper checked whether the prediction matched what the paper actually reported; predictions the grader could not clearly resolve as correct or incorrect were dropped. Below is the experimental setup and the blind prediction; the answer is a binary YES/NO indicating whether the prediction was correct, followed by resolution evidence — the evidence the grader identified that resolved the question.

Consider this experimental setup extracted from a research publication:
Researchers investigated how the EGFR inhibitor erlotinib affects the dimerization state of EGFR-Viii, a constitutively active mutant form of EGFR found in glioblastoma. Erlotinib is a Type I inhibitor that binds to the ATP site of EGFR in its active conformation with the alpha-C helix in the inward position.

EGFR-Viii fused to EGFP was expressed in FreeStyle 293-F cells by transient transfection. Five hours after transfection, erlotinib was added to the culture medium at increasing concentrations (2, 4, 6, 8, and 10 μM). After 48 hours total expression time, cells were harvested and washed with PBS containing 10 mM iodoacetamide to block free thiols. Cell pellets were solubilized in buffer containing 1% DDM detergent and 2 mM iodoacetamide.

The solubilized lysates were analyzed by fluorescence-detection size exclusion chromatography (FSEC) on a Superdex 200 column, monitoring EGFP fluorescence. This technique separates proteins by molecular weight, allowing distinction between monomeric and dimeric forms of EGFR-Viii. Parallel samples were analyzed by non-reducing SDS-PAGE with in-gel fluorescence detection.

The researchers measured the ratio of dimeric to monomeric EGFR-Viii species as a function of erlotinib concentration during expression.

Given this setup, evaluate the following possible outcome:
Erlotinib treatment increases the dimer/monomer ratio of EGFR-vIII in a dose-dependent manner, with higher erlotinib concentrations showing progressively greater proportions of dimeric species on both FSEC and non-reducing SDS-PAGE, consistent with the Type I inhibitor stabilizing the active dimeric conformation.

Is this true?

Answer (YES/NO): YES